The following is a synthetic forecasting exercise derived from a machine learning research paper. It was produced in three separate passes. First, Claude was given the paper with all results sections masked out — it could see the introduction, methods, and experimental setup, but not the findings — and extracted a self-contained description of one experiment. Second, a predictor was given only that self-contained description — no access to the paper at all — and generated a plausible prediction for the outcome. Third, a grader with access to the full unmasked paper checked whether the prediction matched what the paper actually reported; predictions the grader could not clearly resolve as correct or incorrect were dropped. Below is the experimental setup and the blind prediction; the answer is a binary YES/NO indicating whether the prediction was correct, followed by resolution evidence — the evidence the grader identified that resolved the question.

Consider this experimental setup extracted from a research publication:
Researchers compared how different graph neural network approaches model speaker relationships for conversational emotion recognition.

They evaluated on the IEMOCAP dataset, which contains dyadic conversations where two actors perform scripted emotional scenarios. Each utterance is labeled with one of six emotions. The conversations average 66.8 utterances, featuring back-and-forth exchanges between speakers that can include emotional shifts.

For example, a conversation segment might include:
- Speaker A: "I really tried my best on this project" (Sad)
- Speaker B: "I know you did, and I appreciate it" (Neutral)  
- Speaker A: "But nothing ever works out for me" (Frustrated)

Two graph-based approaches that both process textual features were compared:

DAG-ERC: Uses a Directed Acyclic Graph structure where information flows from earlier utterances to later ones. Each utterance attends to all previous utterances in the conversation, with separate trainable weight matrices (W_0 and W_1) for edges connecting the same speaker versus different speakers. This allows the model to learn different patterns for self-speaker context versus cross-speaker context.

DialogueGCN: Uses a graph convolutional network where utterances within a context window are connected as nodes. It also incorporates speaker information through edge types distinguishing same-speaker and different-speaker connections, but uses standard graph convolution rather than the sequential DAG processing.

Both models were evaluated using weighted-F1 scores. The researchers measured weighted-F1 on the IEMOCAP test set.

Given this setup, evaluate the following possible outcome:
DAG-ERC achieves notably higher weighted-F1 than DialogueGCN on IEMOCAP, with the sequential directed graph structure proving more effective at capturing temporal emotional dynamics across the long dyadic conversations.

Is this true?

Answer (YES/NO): YES